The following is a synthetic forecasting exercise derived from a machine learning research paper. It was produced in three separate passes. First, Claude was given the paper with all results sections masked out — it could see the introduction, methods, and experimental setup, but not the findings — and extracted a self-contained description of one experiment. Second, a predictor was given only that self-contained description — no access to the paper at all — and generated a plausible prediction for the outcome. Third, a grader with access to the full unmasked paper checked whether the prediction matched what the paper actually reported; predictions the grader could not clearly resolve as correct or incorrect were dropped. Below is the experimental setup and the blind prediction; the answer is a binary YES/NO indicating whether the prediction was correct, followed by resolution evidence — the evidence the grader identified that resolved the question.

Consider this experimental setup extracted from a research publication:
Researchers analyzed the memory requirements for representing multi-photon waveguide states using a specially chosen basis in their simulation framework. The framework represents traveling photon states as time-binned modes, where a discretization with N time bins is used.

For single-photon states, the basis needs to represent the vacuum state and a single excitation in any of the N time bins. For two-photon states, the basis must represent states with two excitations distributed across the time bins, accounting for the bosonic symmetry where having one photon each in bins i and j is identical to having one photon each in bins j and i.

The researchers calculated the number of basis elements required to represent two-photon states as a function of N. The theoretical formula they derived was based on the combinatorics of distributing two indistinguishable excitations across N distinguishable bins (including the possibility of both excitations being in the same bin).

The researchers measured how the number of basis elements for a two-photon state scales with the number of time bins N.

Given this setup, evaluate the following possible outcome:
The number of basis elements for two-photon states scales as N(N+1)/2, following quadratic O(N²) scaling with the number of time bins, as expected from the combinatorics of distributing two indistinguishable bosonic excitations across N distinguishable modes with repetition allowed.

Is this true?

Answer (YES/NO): YES